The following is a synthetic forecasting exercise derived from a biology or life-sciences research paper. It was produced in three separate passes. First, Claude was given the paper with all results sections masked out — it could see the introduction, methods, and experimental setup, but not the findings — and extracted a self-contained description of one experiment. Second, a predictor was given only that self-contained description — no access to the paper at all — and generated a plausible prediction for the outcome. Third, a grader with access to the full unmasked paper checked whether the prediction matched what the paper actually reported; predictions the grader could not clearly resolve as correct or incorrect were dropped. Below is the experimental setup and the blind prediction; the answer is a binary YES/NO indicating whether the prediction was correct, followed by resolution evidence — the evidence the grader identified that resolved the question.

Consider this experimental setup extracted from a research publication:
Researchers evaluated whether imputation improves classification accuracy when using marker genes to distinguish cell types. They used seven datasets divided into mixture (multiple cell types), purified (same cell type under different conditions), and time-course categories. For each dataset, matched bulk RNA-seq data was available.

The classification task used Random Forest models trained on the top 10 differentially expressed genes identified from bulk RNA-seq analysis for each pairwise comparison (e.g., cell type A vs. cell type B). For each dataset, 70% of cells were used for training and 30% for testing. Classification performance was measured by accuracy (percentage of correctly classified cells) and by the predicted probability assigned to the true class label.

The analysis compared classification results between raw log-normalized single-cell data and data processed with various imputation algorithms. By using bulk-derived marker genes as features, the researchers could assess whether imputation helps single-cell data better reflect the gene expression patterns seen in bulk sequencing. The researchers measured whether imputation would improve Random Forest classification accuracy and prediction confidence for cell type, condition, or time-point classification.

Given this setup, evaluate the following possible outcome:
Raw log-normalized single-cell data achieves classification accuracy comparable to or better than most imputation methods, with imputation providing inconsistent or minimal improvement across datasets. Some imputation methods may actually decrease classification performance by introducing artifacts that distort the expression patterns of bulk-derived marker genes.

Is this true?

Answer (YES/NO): NO